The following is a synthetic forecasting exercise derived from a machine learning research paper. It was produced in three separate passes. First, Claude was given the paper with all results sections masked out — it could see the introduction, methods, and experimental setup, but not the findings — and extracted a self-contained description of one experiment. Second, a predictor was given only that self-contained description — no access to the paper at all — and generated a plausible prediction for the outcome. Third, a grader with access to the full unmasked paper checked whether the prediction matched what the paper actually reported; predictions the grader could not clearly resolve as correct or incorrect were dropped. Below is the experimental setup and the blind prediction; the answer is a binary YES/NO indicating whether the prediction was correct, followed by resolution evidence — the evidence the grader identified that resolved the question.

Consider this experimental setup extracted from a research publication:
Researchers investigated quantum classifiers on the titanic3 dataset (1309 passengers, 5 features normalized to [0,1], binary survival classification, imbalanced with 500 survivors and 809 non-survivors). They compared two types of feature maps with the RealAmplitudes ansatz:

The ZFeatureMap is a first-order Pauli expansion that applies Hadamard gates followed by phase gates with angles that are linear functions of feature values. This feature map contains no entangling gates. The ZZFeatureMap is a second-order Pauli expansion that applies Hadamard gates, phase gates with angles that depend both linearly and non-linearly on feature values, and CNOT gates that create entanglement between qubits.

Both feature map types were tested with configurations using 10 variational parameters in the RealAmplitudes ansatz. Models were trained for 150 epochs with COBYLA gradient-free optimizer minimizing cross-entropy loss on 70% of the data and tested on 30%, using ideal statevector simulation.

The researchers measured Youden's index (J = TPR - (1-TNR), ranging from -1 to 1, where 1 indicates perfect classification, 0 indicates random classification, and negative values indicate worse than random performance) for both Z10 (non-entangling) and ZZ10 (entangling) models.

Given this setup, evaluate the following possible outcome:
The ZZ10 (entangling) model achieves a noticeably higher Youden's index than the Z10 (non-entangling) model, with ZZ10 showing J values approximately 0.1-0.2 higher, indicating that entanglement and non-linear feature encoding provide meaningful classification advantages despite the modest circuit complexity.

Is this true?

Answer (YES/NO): NO